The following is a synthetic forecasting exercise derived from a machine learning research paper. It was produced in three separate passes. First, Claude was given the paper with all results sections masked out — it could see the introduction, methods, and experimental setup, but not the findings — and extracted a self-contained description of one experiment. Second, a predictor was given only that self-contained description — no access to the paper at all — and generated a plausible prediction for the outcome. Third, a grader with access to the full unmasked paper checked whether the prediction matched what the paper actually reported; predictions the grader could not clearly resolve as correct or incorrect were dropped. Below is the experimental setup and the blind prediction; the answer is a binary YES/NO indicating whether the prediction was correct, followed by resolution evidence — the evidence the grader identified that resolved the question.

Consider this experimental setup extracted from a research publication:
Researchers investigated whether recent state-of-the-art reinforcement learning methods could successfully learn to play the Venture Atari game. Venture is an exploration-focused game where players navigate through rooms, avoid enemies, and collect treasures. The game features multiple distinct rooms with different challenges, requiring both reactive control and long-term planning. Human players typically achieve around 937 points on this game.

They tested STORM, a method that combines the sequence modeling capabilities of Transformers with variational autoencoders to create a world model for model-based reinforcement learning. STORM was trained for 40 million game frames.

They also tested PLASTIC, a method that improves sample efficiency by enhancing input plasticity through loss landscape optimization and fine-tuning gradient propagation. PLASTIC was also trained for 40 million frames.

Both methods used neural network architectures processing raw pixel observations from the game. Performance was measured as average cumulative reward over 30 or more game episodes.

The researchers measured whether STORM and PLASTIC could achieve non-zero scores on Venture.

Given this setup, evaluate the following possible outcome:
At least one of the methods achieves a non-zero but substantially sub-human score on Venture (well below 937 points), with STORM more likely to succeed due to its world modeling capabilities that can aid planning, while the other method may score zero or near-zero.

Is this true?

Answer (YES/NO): NO